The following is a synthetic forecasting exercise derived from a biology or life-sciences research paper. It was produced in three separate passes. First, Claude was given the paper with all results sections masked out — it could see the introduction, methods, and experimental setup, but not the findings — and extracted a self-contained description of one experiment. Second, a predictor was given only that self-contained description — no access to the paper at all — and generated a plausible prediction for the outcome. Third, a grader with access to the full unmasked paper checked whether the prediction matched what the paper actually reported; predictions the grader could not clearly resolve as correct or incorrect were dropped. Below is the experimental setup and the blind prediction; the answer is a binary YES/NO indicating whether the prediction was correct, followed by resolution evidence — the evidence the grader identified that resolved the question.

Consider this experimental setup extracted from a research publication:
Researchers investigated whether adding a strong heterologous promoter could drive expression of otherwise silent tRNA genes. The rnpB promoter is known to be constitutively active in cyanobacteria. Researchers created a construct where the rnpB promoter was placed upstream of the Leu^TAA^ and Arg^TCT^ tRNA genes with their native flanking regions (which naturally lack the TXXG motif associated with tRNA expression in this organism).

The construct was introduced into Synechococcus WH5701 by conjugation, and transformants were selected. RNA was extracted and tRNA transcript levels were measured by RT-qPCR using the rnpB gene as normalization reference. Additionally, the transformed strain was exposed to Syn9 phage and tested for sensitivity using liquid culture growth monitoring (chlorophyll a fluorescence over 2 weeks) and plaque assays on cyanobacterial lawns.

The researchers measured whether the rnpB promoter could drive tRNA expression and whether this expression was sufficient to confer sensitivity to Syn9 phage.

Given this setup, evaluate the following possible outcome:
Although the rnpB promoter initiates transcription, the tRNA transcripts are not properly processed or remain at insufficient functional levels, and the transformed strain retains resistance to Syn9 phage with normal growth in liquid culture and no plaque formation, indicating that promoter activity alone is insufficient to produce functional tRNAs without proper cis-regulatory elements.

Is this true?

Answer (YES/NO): NO